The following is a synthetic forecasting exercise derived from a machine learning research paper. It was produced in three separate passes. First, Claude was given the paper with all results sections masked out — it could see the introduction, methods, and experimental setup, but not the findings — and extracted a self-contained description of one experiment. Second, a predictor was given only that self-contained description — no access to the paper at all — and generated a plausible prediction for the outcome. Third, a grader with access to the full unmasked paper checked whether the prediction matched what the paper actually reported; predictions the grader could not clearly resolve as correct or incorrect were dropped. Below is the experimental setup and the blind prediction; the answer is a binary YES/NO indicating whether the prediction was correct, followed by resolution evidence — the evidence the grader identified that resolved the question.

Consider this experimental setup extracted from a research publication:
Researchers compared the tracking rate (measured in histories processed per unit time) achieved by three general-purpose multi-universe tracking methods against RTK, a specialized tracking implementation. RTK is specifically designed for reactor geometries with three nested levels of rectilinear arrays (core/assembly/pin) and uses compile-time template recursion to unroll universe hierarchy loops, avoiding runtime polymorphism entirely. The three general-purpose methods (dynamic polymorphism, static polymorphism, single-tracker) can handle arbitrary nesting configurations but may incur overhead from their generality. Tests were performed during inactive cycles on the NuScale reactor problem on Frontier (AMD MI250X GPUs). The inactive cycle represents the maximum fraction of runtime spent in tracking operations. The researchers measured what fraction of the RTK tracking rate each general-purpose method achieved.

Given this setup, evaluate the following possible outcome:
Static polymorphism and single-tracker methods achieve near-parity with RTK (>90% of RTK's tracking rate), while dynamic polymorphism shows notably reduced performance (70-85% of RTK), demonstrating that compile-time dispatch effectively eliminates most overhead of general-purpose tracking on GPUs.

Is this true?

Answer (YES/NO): NO